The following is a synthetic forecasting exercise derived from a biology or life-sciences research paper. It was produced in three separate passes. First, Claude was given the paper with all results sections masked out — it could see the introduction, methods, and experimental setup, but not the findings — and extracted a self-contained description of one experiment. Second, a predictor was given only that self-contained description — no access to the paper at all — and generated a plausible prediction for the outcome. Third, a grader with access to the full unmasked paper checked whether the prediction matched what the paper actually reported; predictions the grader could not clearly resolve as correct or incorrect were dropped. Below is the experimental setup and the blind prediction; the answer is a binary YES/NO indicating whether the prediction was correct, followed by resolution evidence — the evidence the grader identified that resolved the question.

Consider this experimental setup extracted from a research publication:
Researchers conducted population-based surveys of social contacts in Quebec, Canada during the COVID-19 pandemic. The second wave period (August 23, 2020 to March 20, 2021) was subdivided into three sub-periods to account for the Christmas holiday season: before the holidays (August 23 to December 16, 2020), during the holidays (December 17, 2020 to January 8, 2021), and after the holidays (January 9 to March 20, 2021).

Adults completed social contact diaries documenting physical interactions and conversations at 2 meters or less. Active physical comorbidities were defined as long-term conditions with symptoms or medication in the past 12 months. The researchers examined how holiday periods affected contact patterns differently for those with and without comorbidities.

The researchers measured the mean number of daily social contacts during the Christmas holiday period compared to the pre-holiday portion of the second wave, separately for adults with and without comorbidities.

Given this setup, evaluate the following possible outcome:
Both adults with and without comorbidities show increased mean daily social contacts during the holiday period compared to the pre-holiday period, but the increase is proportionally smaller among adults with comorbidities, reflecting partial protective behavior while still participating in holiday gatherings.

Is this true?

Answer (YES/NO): NO